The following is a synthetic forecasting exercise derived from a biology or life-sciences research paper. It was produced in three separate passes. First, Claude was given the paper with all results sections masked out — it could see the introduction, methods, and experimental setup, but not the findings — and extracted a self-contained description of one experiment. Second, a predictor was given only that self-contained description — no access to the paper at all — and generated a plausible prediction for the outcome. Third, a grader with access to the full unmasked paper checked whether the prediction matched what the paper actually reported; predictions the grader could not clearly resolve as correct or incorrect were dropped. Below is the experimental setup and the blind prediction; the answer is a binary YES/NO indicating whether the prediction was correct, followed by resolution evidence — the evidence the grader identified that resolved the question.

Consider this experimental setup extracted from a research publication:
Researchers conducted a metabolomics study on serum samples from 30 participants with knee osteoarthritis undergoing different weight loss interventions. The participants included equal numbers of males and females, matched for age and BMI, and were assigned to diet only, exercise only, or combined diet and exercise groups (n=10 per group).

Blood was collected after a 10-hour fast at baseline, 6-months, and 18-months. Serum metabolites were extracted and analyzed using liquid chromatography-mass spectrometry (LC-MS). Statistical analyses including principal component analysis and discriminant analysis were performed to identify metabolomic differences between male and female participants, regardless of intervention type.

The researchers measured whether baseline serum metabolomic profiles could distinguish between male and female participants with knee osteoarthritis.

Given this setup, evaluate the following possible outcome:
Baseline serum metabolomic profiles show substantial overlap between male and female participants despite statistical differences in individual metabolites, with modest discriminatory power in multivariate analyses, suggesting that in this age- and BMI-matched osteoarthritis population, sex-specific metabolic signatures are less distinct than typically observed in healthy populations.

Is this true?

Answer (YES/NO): NO